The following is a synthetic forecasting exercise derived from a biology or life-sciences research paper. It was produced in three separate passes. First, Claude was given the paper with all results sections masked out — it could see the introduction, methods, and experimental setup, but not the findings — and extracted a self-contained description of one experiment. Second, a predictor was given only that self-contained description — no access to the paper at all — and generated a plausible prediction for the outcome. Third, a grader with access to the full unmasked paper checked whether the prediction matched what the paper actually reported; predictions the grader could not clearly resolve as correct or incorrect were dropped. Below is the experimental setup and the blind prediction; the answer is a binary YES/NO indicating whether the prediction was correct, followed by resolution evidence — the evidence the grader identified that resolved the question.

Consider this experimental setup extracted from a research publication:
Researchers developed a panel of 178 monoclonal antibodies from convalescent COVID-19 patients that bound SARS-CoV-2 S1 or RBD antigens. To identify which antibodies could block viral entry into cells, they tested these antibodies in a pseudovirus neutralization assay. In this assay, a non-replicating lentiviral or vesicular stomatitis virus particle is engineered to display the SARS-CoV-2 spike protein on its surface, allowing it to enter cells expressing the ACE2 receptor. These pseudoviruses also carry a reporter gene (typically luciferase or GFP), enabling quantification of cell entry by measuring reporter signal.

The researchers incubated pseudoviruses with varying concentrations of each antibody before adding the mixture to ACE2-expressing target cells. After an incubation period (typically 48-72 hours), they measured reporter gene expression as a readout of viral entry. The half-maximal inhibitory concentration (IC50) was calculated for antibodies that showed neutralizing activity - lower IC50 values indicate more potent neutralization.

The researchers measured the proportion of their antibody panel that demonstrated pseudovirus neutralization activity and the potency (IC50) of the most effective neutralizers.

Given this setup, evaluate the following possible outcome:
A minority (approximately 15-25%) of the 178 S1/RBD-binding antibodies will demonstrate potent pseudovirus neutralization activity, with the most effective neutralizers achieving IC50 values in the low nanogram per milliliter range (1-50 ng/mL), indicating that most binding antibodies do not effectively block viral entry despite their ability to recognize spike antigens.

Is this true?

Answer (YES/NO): NO